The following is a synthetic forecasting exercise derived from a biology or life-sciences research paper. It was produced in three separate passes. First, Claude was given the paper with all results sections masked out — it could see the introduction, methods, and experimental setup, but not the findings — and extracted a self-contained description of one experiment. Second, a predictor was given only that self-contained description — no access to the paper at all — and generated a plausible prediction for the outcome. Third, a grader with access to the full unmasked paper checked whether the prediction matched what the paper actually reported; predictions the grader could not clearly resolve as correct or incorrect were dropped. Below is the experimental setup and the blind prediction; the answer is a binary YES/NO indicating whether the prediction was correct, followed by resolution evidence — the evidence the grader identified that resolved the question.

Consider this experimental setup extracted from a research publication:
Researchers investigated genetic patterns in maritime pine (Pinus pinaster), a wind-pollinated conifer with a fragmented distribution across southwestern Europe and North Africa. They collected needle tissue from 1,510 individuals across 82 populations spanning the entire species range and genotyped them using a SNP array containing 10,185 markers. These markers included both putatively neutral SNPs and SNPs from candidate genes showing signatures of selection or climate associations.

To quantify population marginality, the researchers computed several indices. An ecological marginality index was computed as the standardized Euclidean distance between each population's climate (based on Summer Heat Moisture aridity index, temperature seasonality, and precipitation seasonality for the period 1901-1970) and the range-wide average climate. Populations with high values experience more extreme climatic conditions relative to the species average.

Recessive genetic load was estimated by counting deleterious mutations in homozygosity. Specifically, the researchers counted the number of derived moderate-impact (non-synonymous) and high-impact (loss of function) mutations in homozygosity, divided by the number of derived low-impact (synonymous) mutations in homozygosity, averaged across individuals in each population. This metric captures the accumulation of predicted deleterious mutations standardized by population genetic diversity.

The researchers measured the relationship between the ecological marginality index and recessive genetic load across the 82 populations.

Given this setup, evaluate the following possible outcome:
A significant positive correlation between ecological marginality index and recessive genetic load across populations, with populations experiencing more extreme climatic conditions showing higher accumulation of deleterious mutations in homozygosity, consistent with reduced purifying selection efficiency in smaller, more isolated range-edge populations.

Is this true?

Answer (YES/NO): NO